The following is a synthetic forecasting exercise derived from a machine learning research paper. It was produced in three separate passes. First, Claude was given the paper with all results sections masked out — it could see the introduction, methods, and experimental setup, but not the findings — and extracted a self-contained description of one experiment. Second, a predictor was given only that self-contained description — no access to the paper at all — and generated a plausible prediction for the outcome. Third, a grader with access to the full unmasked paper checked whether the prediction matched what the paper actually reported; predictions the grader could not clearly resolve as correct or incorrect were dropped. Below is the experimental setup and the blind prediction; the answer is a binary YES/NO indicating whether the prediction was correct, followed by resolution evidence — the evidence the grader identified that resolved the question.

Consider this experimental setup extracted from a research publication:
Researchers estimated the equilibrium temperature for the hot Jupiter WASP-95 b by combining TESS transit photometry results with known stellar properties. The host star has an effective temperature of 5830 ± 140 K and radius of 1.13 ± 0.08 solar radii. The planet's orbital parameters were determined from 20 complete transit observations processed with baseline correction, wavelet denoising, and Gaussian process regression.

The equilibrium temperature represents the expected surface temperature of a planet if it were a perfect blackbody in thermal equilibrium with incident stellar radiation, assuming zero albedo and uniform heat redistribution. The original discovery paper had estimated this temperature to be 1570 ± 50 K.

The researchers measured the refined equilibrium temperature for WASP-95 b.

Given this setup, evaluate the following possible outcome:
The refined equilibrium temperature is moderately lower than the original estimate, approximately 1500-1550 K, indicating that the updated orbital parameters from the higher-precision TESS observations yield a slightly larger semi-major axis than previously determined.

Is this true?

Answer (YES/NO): NO